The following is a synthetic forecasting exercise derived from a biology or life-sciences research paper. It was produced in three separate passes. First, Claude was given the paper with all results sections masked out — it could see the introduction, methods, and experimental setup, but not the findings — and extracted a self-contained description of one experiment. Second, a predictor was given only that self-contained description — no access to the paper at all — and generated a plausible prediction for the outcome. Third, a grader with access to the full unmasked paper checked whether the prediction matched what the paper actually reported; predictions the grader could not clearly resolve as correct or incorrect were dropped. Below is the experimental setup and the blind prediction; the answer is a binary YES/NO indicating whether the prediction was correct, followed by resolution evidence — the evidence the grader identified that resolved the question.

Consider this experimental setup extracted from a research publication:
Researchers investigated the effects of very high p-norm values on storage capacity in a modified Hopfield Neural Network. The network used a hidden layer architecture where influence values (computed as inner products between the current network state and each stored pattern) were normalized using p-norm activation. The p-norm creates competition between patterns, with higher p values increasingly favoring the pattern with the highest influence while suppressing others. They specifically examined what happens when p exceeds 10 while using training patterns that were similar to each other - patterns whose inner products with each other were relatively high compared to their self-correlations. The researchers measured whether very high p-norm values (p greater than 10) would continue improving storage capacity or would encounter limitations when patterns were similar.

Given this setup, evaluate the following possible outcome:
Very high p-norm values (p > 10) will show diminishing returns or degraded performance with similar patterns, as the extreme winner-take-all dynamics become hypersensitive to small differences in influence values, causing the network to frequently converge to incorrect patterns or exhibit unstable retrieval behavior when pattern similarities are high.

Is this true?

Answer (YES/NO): YES